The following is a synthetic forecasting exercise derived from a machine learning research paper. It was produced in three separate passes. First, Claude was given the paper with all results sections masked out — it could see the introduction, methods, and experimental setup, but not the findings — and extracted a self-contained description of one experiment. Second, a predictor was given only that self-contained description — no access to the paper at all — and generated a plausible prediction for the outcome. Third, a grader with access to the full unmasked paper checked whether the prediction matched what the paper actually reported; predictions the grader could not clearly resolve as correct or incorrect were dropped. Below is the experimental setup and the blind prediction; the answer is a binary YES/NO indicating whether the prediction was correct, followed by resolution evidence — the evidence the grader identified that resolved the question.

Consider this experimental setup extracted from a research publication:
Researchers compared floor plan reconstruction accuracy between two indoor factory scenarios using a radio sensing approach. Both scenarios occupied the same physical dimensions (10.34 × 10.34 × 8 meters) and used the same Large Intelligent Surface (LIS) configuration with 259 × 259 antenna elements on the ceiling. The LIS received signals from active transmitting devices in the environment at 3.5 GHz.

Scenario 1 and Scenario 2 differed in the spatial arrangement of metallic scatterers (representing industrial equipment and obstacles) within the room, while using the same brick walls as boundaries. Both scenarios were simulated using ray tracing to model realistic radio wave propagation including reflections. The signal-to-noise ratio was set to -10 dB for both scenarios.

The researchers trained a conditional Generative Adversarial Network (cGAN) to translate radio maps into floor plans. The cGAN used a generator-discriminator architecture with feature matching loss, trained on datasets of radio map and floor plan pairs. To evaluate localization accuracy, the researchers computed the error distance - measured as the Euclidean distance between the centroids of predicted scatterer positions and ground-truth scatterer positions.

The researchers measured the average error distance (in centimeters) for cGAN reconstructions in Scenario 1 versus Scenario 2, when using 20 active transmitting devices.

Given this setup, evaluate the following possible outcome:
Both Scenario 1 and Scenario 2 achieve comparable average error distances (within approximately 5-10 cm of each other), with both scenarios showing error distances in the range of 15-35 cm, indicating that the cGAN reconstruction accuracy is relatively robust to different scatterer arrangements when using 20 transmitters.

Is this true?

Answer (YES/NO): NO